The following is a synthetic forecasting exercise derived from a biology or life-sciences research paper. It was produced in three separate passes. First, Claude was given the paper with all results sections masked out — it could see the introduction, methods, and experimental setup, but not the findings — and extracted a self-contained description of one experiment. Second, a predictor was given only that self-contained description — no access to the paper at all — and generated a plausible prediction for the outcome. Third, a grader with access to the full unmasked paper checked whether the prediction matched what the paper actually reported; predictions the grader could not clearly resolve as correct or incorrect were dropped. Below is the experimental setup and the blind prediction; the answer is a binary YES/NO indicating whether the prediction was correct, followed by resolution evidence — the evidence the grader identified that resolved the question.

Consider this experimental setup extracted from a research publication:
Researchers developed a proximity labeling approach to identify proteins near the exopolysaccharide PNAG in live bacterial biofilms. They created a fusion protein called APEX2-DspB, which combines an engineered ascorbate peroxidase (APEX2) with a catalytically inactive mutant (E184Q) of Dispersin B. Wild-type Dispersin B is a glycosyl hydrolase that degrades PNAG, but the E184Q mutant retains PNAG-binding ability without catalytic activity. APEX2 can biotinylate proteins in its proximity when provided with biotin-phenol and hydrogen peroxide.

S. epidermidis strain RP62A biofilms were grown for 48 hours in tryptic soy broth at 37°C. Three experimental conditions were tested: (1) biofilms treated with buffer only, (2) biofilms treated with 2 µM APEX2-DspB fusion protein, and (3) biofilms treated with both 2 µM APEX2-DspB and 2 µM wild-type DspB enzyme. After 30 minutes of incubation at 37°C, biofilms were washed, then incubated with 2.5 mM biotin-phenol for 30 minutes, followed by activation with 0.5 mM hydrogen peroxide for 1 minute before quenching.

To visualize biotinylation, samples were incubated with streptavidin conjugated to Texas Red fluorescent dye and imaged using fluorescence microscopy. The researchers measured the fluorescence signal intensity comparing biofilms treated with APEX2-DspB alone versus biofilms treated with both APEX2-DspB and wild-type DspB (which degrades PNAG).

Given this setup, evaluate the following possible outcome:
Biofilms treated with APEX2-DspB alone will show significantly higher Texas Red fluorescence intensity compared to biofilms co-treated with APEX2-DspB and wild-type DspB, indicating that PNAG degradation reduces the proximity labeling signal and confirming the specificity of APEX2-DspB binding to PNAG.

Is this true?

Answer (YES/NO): YES